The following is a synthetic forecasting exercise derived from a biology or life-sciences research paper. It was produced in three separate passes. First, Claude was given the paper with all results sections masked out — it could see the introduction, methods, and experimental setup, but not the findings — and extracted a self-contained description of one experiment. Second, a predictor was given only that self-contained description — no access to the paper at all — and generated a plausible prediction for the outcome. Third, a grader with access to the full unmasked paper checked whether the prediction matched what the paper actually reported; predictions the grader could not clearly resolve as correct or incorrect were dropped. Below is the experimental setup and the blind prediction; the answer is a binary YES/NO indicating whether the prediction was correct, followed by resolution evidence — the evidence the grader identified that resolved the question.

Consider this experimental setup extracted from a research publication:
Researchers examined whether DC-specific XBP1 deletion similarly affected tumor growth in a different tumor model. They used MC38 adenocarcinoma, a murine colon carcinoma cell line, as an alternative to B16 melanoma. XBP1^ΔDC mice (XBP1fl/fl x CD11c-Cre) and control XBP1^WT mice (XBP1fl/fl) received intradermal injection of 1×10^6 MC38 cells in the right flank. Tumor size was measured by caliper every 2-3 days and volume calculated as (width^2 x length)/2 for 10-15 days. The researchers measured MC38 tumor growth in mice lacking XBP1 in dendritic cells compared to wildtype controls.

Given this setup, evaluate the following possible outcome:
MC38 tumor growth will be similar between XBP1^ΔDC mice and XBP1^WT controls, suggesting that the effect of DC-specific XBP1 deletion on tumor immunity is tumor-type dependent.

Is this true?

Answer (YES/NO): YES